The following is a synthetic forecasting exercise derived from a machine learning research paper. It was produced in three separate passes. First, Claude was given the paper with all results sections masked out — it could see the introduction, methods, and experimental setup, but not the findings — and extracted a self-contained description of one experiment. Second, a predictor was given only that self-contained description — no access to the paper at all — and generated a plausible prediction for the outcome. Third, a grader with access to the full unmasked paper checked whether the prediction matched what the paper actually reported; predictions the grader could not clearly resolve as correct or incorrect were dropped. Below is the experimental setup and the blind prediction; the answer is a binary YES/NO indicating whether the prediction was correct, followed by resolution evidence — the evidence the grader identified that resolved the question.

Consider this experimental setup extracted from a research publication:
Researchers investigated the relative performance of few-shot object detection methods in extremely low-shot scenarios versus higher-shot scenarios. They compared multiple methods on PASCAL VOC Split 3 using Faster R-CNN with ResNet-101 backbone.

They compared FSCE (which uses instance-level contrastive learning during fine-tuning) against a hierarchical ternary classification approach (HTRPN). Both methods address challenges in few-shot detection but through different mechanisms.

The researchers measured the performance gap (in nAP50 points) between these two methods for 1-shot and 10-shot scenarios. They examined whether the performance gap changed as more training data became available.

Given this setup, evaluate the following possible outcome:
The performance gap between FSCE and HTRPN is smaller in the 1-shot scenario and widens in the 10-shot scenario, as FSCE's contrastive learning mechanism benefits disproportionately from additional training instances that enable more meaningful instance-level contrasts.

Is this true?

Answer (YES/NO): NO